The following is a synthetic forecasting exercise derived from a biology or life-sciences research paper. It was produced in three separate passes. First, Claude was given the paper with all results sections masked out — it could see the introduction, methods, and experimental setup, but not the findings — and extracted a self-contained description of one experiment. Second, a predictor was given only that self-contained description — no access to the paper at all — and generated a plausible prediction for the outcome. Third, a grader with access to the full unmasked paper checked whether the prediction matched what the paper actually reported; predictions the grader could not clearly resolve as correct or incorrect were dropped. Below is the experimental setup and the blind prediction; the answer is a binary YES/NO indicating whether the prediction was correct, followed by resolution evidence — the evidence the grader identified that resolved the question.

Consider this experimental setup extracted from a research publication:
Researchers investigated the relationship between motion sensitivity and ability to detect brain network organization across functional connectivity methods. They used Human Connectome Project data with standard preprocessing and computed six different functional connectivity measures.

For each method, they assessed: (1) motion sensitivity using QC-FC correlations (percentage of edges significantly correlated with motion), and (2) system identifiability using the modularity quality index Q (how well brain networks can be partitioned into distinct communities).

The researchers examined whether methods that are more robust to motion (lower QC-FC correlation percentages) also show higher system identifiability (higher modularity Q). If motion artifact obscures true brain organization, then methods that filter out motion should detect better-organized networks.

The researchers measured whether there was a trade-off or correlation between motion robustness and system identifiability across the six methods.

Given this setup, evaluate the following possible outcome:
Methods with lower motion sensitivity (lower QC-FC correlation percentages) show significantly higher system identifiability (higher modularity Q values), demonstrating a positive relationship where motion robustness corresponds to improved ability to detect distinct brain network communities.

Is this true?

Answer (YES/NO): NO